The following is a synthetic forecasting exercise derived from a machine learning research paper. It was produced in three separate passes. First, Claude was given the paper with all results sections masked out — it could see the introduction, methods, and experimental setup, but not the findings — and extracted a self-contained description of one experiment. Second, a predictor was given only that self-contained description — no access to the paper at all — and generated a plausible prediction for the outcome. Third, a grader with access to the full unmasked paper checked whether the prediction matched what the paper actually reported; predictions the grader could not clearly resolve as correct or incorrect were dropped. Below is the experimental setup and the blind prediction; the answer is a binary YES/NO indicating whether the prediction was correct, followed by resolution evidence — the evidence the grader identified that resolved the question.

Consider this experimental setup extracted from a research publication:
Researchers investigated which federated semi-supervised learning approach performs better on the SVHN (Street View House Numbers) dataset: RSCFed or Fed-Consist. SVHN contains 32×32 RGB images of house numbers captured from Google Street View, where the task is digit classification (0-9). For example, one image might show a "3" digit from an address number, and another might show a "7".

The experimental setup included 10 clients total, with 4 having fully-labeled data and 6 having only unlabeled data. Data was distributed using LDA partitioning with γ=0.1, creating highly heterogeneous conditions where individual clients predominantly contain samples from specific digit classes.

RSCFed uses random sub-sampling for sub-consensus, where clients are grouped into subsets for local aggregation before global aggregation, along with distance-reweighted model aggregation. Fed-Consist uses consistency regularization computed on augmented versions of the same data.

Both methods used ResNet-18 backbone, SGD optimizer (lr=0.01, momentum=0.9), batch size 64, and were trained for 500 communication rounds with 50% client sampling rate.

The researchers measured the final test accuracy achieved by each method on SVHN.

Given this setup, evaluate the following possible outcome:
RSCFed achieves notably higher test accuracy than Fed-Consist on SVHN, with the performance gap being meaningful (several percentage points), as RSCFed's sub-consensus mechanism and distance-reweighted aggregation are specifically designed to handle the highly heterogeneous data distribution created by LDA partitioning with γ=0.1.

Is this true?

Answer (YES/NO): NO